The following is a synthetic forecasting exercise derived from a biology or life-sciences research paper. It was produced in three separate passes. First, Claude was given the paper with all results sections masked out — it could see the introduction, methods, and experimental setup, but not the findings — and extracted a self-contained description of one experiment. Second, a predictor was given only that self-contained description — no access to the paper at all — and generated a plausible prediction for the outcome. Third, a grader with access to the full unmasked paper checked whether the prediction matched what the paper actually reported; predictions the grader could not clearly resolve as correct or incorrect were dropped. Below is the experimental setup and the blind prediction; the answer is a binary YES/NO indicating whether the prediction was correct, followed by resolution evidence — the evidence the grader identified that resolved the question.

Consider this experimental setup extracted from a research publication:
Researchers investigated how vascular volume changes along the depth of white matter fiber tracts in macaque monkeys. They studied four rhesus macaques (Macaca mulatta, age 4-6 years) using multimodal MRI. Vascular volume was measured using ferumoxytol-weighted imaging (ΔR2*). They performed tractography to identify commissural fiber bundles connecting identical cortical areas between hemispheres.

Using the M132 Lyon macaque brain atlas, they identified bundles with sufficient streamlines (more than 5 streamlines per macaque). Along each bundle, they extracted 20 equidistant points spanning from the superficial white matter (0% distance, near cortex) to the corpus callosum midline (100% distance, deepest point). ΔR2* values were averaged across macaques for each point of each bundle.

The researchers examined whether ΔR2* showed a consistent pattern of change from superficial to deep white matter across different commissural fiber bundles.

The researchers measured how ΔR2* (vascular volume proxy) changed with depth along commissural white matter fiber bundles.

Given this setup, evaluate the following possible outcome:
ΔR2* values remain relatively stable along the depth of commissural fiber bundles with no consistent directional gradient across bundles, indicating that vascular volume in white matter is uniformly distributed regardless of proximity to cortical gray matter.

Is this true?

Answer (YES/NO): NO